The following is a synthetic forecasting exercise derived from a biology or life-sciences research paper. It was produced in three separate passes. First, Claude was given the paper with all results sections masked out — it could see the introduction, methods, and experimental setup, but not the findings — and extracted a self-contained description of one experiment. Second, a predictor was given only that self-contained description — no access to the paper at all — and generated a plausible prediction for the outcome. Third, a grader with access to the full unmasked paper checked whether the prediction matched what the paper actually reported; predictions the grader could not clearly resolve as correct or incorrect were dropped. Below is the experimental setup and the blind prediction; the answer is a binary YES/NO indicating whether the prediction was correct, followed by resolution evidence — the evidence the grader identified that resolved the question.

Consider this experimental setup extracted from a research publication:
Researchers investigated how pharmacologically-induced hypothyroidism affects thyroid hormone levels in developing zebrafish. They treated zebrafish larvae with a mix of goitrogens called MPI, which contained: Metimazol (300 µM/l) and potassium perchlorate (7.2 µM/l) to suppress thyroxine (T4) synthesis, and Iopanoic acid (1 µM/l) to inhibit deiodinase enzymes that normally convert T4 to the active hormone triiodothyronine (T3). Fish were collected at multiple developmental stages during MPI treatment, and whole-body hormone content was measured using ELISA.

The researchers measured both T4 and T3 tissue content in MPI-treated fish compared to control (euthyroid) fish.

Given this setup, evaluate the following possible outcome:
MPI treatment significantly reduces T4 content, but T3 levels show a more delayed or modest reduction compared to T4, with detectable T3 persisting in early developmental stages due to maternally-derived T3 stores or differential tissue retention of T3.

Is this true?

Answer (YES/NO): NO